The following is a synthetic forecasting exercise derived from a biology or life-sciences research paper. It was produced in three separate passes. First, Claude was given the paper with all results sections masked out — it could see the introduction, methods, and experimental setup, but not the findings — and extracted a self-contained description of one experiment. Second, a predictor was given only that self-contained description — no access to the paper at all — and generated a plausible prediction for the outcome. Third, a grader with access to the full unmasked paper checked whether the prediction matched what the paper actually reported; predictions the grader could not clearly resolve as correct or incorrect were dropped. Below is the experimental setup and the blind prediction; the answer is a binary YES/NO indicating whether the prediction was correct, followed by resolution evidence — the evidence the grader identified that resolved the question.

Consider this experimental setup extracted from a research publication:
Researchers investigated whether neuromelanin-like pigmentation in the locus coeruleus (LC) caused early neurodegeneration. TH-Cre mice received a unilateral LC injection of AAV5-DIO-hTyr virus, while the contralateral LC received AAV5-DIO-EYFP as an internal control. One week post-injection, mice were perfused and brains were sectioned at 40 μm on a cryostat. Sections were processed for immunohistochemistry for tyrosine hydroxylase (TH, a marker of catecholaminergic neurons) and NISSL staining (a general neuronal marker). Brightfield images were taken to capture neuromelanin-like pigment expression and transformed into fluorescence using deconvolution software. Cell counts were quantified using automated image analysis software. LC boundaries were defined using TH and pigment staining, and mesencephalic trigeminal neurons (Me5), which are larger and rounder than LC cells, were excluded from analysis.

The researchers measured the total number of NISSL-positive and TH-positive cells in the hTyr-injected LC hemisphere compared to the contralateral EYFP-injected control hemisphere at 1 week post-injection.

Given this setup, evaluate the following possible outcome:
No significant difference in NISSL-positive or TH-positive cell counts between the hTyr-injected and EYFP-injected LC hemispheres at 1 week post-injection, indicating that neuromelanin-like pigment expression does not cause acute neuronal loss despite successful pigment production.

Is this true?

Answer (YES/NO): YES